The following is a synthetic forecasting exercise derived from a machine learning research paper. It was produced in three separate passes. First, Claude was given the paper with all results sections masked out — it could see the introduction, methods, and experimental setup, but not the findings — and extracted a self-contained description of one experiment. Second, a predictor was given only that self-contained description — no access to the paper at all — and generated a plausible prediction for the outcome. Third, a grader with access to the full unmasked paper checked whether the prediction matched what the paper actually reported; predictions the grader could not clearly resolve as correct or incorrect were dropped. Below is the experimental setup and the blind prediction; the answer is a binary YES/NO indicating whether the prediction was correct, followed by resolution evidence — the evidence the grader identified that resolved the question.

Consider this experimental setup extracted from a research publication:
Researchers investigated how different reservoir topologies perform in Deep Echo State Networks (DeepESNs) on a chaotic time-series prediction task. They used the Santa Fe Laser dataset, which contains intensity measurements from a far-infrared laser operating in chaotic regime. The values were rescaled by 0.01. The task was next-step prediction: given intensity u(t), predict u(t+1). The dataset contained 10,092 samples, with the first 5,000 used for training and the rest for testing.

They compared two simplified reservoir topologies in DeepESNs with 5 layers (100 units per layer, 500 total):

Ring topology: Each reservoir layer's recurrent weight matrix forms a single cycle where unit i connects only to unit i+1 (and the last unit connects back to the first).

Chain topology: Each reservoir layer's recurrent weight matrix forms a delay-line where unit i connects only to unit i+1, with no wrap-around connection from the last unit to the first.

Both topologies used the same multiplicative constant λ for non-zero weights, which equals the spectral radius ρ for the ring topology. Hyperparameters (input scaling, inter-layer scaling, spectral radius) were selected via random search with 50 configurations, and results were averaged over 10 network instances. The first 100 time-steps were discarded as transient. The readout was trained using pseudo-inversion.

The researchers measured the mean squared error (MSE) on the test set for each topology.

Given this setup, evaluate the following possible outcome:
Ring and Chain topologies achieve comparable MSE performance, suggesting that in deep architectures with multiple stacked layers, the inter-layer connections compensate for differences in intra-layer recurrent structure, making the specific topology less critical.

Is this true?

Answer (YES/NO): NO